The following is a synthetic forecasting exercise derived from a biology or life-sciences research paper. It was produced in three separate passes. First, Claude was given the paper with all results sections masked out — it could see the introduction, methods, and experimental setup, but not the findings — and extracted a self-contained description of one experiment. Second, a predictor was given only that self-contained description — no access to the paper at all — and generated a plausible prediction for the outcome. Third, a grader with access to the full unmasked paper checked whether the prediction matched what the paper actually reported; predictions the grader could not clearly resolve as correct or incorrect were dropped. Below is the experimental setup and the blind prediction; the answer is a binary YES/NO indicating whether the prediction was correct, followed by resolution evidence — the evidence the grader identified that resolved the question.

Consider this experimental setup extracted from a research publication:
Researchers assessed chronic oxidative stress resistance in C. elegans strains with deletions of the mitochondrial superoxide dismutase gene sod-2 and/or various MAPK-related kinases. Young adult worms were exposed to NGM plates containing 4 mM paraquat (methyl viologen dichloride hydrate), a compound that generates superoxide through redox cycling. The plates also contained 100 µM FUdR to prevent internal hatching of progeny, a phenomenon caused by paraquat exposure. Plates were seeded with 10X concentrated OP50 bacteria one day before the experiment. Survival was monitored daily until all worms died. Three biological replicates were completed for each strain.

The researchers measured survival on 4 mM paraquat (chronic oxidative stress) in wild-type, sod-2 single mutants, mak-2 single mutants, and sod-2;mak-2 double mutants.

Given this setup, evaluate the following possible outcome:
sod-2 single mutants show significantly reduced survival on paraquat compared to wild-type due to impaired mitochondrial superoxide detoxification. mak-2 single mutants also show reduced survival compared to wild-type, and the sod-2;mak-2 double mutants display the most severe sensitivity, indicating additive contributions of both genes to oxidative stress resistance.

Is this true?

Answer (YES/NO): NO